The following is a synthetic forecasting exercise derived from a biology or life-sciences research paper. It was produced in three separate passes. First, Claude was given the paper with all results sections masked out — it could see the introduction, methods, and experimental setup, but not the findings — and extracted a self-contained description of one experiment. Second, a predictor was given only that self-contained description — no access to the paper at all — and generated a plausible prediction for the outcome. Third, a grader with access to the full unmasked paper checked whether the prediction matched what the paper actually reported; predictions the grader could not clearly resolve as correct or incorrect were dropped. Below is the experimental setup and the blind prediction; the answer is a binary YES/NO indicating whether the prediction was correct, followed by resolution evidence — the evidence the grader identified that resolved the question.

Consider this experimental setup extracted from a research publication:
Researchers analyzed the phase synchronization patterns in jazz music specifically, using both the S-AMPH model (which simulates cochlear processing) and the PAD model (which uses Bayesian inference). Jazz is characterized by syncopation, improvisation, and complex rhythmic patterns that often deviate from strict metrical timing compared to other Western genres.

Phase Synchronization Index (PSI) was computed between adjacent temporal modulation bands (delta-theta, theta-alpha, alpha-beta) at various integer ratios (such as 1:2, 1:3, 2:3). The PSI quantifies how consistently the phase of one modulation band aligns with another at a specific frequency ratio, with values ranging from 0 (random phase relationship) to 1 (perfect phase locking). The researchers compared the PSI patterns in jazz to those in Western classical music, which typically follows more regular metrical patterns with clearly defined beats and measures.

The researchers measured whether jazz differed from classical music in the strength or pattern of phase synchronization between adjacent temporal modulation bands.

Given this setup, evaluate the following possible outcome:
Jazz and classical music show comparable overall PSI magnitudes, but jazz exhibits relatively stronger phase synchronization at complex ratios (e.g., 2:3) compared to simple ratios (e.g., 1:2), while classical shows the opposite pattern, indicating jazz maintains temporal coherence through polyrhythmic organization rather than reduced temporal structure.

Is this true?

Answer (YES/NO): NO